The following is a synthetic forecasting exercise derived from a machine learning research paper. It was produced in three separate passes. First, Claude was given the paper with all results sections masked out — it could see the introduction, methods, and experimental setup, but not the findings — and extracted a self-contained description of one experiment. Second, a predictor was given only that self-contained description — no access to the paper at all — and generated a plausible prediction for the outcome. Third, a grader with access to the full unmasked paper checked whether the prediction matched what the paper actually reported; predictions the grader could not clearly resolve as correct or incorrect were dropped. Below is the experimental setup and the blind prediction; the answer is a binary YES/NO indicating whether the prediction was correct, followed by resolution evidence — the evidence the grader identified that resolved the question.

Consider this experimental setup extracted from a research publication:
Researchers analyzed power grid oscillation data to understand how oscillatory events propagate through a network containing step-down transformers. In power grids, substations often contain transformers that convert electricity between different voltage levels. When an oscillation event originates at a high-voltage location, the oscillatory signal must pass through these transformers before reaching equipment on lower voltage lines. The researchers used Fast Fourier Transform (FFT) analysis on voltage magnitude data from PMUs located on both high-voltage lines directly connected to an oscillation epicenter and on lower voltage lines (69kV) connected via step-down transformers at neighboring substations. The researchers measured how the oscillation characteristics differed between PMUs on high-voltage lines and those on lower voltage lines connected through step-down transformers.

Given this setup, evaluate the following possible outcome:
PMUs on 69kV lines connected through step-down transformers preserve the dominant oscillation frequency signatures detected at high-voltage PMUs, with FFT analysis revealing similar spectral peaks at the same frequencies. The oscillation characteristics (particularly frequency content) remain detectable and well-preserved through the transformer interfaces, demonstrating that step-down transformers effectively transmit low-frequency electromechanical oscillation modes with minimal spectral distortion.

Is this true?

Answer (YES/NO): NO